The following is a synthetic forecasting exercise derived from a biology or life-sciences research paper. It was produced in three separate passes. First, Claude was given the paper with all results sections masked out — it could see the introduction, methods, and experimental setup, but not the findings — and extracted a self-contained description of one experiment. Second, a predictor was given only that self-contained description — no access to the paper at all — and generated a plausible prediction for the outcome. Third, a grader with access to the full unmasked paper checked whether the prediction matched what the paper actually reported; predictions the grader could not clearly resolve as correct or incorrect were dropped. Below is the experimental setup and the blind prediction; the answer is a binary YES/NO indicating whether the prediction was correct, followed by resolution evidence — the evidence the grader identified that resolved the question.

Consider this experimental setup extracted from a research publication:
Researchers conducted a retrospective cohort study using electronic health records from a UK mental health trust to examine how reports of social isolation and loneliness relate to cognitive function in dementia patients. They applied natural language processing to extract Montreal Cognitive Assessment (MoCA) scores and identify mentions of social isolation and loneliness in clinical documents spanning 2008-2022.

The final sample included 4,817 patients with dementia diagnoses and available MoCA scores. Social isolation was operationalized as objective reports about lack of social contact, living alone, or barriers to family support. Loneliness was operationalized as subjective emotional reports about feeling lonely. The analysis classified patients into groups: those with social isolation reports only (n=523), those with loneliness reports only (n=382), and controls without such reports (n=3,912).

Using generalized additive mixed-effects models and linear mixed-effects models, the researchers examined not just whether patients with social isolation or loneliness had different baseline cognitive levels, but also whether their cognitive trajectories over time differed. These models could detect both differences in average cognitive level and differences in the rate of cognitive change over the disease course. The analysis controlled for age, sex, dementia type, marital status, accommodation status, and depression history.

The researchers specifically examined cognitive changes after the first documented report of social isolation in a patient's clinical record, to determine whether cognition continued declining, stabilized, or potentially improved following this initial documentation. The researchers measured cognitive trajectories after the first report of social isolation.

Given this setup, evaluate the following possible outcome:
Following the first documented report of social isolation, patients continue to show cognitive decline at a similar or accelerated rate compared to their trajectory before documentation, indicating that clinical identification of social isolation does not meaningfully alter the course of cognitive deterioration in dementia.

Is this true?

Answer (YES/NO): NO